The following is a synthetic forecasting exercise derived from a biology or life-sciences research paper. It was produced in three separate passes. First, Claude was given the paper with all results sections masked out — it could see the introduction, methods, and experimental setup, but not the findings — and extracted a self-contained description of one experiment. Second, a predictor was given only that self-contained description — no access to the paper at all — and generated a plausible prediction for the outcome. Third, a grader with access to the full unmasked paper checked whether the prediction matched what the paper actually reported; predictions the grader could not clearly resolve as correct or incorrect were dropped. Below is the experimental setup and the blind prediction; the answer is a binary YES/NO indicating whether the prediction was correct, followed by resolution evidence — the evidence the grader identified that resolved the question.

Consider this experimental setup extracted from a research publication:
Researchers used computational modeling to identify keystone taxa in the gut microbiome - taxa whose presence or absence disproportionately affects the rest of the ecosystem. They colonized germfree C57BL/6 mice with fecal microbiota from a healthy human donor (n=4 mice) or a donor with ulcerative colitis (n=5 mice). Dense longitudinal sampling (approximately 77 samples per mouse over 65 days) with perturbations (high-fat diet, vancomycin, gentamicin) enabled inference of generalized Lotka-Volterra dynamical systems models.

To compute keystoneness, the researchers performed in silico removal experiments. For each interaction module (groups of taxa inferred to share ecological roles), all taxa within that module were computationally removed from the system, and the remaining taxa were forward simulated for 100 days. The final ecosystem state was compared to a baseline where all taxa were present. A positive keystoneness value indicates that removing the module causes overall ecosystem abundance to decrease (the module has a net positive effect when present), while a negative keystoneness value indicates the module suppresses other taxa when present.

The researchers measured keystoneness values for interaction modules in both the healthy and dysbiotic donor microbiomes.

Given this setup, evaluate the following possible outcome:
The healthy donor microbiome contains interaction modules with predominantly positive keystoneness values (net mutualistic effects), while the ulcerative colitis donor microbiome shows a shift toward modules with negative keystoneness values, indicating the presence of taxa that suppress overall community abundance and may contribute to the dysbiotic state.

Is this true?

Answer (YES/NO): NO